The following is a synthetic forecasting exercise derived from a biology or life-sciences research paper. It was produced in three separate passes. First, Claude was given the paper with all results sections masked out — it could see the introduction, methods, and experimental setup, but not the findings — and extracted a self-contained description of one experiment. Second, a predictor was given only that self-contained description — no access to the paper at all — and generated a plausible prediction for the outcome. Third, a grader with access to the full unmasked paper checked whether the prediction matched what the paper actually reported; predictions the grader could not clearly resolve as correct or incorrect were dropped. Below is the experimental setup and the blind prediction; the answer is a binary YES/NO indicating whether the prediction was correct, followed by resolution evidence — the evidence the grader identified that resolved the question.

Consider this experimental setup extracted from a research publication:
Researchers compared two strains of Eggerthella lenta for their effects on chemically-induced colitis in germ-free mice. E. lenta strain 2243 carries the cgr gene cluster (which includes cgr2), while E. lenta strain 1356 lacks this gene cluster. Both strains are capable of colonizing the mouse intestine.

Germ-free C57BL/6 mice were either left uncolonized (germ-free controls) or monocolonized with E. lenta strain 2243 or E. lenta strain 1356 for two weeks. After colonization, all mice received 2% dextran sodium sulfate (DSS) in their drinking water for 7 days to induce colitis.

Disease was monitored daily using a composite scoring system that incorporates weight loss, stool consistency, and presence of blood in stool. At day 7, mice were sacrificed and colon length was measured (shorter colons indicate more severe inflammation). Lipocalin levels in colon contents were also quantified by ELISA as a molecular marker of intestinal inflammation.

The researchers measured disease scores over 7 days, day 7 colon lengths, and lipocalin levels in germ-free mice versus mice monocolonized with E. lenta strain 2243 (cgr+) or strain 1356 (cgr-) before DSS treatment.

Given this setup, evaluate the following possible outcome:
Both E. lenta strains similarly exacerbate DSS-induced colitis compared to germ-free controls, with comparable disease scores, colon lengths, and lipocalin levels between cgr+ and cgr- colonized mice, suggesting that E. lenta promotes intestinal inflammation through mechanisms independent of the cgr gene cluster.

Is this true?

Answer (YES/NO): NO